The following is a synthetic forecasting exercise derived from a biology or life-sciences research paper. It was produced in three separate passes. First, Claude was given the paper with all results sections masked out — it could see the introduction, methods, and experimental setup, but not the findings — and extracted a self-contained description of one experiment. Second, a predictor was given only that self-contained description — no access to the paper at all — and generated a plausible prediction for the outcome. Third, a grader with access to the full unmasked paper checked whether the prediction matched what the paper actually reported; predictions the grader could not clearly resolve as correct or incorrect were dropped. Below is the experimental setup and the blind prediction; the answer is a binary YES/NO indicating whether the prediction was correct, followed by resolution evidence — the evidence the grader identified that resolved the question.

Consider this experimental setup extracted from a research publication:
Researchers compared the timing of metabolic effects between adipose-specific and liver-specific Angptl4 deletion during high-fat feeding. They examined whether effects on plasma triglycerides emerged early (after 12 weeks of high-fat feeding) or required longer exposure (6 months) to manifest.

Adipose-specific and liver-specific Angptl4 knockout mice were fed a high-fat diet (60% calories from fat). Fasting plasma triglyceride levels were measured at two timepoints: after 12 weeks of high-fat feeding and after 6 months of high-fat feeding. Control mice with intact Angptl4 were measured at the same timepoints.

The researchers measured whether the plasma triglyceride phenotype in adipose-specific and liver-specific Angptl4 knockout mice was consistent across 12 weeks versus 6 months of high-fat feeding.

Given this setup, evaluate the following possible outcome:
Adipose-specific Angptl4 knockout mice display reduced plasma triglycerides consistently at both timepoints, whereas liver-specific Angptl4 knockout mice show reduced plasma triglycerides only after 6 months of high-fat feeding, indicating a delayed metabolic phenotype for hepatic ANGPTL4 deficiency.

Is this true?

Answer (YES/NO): NO